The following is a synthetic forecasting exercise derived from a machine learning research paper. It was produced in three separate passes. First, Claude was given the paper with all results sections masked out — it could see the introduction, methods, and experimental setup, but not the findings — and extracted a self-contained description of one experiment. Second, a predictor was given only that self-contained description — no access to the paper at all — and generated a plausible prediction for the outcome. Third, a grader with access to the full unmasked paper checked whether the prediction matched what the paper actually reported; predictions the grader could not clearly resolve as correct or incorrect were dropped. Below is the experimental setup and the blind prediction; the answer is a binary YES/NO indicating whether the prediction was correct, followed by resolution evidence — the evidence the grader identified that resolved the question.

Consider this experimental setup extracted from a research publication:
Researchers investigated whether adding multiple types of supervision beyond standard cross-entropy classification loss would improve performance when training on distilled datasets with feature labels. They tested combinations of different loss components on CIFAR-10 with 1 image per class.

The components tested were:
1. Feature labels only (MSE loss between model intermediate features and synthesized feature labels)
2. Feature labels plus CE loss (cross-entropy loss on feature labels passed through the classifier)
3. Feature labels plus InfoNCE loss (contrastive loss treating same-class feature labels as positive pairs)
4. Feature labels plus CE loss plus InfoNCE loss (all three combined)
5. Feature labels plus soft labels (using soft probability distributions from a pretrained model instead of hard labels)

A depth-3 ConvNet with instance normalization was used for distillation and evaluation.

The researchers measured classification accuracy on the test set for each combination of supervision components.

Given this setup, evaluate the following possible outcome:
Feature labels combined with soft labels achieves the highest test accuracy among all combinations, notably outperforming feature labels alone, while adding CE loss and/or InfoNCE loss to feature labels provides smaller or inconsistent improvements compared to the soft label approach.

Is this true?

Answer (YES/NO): YES